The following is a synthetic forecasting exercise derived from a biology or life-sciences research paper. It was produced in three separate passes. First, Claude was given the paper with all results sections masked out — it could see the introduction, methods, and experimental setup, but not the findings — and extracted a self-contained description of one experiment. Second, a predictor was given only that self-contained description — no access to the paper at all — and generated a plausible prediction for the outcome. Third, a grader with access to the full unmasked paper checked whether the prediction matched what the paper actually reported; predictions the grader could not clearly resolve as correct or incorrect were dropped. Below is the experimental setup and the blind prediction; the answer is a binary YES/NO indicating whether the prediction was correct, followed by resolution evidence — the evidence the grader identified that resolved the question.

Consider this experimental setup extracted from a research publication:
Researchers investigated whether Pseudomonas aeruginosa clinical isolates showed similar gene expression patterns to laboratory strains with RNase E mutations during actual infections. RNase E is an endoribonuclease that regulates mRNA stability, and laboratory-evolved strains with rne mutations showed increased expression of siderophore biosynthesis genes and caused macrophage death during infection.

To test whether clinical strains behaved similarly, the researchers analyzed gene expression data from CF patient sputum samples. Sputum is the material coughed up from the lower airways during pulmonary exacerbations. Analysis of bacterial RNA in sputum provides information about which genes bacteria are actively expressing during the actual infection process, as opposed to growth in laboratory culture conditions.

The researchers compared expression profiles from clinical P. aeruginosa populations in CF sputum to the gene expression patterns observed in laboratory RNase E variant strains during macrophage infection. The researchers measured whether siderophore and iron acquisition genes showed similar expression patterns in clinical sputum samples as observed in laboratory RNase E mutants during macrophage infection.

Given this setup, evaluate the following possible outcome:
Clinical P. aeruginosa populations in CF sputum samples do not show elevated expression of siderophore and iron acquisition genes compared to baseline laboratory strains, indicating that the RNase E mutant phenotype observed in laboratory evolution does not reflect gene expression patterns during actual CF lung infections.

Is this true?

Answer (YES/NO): NO